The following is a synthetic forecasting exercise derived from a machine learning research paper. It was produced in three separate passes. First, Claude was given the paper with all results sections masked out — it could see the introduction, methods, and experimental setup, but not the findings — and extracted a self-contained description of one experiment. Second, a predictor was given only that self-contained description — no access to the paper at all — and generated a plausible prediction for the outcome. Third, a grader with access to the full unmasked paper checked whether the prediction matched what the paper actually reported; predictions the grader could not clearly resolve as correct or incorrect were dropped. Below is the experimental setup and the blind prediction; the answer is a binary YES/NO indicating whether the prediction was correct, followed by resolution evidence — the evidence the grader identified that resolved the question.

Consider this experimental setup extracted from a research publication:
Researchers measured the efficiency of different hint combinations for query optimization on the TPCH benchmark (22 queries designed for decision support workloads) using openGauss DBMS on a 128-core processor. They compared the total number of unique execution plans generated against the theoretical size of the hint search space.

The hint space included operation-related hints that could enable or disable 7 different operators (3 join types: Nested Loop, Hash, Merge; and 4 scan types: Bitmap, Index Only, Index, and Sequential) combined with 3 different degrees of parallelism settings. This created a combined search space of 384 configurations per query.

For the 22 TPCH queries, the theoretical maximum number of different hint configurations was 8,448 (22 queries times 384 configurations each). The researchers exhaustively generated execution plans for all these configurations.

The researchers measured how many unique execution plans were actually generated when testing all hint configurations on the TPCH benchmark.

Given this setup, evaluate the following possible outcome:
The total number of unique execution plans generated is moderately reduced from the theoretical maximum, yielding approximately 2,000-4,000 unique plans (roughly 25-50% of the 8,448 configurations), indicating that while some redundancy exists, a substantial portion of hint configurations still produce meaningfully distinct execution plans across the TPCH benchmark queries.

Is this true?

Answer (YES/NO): NO